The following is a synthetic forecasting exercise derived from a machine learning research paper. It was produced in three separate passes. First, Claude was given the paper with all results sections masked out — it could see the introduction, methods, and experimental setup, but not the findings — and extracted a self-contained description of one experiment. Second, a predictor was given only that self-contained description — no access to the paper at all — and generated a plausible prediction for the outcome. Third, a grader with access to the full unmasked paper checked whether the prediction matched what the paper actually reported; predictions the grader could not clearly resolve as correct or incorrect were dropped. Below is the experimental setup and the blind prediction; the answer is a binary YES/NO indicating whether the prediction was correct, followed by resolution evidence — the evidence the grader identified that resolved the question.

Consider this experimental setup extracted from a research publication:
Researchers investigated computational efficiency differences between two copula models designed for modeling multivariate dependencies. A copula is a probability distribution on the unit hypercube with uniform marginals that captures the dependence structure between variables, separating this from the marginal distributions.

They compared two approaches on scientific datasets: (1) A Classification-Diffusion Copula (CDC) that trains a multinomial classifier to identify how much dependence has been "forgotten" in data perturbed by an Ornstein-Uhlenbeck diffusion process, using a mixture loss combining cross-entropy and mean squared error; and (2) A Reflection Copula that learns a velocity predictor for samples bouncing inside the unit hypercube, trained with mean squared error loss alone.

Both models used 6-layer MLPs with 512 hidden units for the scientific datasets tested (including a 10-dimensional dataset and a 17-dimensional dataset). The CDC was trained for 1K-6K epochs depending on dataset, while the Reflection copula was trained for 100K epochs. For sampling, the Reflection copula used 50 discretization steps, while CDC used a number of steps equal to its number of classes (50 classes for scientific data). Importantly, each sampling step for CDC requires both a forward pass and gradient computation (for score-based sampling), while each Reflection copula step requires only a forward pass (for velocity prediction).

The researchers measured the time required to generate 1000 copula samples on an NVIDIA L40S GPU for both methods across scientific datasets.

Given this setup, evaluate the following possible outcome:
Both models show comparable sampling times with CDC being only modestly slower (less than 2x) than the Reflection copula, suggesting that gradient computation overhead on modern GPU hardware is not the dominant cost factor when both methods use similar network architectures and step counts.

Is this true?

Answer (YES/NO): NO